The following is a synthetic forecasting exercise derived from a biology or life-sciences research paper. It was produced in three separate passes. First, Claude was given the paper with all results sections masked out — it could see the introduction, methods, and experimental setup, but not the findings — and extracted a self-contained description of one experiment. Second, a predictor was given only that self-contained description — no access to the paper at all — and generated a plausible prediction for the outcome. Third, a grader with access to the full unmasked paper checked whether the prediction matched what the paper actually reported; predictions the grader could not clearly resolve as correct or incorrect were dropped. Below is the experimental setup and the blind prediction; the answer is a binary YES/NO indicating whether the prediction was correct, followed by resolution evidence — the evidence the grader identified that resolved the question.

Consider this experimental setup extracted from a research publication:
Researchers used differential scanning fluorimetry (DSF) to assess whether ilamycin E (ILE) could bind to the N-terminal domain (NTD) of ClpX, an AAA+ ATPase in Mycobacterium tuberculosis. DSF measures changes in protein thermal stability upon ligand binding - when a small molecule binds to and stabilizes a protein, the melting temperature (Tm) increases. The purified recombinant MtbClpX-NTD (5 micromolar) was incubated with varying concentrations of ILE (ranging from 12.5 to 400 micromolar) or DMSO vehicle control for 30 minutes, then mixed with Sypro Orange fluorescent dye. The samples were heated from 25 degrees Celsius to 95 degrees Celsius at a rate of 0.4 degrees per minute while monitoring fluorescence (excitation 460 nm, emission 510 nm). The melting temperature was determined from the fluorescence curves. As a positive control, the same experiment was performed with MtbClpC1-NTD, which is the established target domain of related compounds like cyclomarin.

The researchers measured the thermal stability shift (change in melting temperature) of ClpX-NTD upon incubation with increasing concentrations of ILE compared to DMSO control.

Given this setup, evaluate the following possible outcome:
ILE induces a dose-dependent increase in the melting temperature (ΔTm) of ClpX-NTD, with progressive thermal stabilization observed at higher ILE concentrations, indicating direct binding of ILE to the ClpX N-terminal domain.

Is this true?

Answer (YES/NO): NO